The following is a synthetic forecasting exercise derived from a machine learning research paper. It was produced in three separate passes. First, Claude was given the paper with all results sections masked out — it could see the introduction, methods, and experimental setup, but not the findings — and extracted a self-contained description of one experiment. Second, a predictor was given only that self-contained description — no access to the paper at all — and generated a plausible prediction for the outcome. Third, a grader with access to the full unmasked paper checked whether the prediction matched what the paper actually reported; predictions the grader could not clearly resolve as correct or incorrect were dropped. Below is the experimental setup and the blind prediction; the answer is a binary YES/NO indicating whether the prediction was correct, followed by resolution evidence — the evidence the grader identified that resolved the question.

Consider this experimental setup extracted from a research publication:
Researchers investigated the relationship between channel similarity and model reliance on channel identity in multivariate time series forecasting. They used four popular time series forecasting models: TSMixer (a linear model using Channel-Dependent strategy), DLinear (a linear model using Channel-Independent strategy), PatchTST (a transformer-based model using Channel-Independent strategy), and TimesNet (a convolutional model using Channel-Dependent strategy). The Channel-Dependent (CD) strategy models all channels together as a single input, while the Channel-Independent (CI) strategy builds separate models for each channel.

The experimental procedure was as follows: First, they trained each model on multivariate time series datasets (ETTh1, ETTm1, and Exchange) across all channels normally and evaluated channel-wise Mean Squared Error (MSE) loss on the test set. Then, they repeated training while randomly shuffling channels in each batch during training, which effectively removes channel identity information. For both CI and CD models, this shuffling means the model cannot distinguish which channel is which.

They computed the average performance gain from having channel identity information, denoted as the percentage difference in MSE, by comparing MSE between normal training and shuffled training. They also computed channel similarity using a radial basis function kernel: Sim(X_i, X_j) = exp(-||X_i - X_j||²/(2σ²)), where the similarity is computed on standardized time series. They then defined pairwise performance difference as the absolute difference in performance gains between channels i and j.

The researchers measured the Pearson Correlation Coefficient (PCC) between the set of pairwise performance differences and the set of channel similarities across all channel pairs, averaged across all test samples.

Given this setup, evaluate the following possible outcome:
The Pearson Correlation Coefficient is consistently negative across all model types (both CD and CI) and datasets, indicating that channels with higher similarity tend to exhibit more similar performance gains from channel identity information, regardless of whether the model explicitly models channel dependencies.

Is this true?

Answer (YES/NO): YES